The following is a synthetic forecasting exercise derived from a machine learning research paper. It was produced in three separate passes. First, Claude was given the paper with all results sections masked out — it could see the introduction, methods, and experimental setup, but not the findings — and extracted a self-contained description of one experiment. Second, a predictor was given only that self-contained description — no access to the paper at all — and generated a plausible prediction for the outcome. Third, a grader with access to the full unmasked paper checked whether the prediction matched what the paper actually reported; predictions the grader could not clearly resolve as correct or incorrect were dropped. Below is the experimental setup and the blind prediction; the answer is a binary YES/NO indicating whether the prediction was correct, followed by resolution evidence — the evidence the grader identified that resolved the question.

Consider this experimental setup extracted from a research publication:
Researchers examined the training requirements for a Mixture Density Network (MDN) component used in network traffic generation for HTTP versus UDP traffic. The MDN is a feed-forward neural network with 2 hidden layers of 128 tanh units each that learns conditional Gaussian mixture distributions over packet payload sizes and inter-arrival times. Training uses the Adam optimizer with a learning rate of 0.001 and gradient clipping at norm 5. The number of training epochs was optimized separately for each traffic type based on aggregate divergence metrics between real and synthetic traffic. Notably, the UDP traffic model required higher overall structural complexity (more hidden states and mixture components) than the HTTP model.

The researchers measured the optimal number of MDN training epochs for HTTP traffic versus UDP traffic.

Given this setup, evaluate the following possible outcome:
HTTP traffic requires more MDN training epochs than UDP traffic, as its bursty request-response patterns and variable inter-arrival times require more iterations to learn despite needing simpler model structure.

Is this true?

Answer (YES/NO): YES